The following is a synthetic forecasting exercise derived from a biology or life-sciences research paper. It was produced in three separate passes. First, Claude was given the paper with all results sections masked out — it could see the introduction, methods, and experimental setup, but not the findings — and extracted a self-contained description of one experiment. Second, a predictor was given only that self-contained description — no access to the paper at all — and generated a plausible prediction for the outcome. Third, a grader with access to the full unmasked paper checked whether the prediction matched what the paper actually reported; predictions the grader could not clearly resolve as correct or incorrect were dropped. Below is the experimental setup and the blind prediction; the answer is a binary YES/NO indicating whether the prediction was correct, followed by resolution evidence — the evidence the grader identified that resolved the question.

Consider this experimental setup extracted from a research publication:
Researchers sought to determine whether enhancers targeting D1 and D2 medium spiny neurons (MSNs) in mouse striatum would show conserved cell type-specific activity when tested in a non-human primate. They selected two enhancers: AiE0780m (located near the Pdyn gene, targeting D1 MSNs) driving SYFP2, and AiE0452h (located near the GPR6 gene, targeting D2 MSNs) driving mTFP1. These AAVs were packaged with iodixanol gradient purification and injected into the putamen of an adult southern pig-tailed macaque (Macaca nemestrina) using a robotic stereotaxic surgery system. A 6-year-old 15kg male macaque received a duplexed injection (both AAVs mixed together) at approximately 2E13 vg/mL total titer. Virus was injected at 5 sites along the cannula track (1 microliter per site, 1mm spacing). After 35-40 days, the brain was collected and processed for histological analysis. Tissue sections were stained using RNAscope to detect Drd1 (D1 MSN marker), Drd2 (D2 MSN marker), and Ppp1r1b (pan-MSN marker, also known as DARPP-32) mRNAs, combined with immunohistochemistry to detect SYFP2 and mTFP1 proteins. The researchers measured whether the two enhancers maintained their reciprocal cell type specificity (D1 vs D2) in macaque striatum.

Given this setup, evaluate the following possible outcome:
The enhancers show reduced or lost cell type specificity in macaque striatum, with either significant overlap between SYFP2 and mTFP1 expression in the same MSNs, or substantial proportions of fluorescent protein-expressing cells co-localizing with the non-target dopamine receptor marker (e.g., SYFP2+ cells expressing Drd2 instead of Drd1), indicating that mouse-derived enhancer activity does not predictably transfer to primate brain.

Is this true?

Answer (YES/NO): NO